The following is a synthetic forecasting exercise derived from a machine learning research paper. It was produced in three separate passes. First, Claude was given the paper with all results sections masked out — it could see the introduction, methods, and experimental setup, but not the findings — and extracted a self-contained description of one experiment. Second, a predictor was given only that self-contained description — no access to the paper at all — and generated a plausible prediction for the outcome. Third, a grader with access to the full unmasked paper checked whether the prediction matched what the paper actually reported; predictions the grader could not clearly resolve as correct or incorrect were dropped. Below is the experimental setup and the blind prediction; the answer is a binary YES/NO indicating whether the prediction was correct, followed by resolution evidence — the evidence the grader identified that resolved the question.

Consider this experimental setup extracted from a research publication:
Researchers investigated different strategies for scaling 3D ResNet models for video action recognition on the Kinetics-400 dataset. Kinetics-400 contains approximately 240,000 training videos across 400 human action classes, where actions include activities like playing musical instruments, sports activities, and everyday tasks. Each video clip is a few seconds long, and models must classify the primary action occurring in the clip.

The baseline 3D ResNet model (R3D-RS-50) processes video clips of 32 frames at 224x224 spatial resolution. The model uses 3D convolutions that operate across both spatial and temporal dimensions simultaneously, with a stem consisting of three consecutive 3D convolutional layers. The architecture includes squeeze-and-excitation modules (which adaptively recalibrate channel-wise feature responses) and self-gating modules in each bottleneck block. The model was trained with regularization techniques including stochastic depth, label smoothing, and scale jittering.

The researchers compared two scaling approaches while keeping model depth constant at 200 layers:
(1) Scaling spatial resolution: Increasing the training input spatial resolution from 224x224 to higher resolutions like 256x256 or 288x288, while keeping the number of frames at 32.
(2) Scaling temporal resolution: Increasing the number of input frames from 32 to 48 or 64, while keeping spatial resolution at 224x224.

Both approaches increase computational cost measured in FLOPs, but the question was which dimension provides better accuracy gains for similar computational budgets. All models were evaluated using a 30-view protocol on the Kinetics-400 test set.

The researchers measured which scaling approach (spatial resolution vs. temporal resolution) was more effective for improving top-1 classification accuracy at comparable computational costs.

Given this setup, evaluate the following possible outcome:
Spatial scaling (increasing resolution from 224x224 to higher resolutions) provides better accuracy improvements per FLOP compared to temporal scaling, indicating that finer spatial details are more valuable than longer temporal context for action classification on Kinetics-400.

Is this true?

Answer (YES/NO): NO